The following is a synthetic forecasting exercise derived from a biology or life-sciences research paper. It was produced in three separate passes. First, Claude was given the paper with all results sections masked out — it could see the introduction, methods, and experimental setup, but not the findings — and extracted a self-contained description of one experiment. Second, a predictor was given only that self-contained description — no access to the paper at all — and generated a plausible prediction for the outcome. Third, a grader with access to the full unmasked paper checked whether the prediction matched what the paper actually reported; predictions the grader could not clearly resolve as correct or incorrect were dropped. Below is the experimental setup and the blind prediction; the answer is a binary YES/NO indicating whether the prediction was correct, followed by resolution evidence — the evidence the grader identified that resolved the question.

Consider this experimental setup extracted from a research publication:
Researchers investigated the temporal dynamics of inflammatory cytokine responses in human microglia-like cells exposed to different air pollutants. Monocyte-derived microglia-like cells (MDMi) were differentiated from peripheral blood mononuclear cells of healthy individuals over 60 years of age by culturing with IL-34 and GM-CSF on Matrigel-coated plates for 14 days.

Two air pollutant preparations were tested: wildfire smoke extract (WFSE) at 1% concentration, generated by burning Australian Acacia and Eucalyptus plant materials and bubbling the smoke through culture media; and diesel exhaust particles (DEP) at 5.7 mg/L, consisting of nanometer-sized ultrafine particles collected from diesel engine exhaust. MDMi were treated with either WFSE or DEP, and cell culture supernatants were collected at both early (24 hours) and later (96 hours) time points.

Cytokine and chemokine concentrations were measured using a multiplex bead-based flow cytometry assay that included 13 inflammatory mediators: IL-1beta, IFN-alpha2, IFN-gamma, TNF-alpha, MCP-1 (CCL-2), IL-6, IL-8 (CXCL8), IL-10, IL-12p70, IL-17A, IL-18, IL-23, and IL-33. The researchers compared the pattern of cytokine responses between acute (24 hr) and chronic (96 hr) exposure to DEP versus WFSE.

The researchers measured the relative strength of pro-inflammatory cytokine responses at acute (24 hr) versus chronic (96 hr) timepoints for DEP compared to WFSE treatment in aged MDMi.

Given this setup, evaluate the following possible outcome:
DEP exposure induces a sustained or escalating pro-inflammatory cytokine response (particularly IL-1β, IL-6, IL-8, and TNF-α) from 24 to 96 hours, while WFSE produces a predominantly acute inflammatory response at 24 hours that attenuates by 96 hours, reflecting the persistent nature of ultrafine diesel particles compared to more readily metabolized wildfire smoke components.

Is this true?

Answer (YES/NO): NO